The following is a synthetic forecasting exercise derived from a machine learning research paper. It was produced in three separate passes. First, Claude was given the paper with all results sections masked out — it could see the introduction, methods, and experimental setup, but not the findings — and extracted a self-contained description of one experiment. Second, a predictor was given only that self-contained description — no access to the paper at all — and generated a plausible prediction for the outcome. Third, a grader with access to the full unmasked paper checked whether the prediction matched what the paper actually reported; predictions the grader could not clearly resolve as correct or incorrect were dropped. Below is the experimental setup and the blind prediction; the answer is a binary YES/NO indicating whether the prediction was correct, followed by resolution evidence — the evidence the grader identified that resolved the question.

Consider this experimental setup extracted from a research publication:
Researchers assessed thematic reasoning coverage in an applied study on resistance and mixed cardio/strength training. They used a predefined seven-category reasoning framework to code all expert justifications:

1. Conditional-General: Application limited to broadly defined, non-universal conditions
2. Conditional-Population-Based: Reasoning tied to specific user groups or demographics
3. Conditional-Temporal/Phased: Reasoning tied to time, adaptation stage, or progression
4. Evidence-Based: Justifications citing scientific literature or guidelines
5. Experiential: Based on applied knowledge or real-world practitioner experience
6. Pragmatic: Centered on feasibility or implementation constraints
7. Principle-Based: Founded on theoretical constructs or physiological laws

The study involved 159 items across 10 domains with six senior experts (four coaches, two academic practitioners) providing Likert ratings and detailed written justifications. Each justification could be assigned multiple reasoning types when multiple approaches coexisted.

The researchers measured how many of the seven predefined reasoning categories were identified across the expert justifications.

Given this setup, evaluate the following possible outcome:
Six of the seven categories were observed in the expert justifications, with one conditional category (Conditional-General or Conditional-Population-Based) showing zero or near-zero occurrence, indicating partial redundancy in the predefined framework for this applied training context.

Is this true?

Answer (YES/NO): NO